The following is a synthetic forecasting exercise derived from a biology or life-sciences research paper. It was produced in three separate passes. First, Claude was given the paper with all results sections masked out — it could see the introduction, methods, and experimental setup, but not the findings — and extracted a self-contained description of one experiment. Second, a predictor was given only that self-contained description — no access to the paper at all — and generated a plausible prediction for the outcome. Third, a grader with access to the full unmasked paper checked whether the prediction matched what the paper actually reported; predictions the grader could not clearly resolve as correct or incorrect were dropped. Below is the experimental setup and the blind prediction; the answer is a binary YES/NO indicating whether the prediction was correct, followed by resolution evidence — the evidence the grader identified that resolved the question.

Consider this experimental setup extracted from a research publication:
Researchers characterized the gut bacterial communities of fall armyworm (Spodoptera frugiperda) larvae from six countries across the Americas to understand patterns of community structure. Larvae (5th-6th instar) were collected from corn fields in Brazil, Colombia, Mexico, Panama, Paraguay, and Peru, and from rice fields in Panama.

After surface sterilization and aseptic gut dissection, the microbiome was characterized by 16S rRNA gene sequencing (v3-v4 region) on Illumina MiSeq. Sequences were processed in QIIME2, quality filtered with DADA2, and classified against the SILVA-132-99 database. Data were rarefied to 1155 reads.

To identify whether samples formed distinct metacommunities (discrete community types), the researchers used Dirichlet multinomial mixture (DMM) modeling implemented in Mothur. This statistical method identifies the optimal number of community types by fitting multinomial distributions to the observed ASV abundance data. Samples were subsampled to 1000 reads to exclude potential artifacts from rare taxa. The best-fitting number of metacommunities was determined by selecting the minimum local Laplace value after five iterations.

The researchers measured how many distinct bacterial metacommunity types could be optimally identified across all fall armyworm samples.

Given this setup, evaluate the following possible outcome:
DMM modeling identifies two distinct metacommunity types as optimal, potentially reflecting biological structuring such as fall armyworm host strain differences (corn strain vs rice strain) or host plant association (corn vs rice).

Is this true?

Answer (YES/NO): NO